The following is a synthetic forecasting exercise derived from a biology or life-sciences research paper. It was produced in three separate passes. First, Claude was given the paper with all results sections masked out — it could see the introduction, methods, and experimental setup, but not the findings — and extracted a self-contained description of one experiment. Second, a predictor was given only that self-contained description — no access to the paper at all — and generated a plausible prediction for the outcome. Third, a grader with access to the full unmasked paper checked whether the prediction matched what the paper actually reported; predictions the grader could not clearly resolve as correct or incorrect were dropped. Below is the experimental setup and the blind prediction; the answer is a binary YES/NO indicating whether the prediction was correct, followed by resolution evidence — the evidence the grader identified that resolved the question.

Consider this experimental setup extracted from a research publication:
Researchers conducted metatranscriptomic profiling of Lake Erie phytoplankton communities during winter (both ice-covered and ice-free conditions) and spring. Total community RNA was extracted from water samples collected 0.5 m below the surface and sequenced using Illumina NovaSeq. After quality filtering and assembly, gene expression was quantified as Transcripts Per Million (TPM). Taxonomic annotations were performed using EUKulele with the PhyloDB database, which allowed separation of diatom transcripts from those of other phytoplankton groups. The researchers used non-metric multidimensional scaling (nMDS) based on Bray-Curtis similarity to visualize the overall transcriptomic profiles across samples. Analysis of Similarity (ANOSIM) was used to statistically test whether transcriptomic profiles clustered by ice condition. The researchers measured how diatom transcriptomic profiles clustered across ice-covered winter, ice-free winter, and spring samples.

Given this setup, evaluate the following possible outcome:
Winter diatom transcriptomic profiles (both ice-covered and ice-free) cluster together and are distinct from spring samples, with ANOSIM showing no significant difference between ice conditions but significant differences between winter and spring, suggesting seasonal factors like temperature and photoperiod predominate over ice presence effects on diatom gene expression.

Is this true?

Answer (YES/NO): YES